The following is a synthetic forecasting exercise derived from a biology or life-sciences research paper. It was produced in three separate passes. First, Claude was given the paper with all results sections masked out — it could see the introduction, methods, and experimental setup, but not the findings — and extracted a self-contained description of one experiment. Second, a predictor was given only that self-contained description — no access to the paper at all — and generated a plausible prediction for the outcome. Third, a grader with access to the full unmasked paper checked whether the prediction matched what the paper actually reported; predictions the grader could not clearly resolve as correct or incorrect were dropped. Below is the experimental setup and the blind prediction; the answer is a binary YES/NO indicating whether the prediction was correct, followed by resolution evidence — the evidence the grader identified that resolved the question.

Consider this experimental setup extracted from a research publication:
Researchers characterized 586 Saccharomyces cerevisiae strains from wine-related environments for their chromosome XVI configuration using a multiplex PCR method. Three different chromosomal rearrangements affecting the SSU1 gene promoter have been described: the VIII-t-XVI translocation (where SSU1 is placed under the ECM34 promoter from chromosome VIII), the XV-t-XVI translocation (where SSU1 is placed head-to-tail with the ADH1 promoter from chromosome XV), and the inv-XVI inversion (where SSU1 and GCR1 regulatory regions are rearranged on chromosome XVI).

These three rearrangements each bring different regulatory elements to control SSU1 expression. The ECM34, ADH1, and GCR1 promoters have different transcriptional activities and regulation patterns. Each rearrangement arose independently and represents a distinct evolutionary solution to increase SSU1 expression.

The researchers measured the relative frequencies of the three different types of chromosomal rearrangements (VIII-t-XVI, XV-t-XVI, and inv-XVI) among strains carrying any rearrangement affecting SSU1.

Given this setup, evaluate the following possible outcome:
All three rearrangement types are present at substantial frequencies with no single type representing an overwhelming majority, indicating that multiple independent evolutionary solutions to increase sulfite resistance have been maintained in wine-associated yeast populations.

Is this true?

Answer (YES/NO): NO